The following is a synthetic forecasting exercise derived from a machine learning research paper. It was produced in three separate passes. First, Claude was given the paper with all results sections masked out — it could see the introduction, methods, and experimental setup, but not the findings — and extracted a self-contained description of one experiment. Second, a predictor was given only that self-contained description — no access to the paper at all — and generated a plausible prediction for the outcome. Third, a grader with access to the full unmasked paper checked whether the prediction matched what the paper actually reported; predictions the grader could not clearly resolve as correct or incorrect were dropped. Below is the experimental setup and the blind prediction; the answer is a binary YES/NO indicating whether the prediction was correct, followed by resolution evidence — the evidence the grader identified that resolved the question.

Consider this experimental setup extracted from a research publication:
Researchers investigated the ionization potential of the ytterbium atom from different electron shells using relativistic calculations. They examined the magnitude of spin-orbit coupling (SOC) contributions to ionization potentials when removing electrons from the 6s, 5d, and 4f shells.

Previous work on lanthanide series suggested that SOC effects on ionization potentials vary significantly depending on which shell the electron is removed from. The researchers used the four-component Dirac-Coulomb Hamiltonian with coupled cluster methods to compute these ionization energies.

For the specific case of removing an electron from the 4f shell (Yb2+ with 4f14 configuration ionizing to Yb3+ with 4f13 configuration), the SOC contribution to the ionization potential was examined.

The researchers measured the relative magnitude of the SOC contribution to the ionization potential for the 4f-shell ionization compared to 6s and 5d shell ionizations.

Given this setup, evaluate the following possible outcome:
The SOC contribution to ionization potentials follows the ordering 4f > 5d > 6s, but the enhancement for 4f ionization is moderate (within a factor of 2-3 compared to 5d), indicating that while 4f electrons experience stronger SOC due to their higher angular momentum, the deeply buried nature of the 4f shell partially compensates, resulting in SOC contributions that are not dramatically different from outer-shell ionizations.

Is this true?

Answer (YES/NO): NO